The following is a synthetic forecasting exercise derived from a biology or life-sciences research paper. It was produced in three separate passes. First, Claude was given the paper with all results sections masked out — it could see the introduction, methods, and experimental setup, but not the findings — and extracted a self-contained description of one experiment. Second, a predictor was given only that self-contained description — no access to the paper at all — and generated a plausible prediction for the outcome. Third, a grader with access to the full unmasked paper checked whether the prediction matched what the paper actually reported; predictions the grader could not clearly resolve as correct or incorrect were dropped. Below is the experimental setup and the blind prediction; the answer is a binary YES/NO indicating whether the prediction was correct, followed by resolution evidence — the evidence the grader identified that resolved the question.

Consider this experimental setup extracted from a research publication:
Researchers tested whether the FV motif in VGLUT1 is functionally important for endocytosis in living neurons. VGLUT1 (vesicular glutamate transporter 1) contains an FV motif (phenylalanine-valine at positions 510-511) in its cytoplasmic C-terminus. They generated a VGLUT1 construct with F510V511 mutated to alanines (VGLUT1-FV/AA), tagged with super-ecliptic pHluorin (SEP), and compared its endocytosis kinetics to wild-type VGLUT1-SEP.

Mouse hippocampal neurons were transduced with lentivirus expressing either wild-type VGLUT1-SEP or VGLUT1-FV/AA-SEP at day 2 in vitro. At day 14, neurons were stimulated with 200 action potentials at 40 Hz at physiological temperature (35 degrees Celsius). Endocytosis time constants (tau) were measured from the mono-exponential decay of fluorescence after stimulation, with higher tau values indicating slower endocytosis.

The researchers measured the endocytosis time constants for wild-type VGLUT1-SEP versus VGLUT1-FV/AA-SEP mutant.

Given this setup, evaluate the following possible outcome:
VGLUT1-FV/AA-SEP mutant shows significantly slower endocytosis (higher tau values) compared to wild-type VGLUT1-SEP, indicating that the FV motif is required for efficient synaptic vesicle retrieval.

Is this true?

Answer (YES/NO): YES